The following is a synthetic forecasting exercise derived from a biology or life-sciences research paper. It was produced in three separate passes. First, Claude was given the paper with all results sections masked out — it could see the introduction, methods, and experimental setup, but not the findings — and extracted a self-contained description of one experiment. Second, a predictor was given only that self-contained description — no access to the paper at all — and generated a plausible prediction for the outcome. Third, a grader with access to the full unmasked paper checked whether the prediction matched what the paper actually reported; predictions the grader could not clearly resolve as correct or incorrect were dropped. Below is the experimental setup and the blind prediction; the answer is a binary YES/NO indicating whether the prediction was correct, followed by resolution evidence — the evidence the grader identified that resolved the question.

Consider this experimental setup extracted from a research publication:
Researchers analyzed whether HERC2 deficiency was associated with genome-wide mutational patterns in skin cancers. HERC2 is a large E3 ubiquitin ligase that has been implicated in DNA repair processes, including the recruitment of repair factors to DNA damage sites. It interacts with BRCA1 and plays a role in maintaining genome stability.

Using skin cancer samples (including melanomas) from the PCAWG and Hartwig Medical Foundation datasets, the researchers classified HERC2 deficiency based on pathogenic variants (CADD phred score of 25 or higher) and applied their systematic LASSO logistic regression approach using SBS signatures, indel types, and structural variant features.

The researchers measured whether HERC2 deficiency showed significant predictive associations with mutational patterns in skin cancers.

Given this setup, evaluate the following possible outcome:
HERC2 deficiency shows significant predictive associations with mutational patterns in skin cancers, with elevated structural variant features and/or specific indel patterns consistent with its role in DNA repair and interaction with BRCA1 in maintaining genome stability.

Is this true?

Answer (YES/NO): YES